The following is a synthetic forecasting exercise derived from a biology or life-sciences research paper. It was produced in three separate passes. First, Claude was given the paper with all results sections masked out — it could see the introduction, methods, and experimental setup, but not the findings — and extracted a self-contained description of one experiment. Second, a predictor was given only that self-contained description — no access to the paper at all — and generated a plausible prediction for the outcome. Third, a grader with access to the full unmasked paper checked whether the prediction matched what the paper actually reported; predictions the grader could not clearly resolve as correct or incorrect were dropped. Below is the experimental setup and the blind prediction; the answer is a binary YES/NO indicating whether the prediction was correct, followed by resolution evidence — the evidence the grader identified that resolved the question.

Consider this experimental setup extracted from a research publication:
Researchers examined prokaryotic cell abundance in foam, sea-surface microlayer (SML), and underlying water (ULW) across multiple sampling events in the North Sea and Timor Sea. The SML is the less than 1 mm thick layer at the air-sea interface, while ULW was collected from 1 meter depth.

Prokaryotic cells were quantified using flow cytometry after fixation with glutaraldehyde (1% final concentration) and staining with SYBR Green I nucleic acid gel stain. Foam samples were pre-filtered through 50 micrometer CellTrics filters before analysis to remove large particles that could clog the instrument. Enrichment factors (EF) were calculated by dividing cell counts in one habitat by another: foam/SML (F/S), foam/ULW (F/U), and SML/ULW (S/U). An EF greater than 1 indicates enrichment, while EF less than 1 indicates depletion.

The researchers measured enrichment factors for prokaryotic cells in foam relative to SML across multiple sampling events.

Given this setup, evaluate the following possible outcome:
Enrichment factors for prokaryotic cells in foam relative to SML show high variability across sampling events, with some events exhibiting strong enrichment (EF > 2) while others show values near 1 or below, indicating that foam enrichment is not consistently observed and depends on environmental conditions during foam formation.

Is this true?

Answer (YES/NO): NO